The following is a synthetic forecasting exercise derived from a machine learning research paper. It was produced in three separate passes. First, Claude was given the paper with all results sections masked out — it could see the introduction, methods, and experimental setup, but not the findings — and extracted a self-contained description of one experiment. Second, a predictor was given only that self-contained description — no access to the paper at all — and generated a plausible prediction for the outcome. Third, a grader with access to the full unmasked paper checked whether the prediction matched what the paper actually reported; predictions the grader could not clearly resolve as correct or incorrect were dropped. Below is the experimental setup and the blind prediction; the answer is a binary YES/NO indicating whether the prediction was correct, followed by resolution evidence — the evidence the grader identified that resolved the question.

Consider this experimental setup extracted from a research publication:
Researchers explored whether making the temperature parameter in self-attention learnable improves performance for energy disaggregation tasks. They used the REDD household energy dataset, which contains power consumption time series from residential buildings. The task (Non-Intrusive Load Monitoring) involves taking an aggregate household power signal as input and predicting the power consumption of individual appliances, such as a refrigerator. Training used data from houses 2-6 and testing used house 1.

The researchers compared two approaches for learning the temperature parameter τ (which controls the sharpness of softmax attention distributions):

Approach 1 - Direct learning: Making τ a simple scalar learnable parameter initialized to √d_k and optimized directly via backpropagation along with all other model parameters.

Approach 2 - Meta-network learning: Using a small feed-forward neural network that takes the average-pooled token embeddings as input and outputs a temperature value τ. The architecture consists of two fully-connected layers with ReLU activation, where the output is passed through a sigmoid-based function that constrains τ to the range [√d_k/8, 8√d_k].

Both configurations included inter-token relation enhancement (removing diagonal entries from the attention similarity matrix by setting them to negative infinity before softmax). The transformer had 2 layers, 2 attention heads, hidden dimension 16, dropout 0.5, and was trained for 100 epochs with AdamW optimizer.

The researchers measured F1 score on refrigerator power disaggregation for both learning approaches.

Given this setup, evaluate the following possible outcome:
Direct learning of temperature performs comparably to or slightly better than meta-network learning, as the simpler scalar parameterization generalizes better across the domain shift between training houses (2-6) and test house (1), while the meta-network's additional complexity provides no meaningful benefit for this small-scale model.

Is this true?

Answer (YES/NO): NO